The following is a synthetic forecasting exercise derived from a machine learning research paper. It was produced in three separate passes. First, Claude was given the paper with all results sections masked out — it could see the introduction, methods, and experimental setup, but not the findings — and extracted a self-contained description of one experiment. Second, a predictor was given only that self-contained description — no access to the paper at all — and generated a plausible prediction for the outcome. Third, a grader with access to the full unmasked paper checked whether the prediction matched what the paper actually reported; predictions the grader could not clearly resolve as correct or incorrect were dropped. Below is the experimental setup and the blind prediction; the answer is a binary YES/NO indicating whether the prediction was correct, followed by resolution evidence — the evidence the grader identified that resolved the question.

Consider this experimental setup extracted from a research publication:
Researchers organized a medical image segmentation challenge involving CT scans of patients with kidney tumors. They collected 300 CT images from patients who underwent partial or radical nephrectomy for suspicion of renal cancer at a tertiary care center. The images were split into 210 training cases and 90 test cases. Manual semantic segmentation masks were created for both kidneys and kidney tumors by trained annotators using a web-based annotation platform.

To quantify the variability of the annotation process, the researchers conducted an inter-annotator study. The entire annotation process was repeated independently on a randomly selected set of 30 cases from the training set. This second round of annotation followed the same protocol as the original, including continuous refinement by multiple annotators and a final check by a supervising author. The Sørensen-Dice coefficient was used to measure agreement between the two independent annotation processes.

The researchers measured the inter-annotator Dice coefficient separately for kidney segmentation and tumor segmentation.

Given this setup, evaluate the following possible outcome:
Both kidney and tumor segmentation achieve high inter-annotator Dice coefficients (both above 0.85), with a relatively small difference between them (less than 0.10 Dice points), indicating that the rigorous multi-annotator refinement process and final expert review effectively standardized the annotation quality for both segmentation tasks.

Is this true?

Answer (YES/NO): YES